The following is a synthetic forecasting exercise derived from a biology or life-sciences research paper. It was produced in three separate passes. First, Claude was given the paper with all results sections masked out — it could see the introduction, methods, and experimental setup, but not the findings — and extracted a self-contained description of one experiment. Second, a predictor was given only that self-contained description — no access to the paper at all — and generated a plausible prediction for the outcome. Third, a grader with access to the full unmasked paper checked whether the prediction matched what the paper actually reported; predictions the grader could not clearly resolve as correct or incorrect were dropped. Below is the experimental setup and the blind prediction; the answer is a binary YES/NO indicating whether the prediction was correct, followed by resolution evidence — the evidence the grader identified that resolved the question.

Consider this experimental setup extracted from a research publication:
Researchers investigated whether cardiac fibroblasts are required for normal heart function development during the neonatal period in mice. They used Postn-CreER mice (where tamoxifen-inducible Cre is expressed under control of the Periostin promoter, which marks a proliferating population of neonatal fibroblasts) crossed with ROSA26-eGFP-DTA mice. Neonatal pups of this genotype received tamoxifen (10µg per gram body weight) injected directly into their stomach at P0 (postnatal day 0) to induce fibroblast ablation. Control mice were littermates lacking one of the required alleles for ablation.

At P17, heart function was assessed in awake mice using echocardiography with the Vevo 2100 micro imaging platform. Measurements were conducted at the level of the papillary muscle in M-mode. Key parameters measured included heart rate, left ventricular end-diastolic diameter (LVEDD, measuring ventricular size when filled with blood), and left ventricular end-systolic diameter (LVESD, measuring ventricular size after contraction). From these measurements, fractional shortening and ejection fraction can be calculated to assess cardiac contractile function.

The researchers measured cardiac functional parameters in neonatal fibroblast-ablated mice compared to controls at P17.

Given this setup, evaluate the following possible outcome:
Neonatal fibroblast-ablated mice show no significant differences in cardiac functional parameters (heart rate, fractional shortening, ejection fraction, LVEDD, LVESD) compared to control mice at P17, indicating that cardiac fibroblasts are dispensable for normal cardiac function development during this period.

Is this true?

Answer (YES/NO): NO